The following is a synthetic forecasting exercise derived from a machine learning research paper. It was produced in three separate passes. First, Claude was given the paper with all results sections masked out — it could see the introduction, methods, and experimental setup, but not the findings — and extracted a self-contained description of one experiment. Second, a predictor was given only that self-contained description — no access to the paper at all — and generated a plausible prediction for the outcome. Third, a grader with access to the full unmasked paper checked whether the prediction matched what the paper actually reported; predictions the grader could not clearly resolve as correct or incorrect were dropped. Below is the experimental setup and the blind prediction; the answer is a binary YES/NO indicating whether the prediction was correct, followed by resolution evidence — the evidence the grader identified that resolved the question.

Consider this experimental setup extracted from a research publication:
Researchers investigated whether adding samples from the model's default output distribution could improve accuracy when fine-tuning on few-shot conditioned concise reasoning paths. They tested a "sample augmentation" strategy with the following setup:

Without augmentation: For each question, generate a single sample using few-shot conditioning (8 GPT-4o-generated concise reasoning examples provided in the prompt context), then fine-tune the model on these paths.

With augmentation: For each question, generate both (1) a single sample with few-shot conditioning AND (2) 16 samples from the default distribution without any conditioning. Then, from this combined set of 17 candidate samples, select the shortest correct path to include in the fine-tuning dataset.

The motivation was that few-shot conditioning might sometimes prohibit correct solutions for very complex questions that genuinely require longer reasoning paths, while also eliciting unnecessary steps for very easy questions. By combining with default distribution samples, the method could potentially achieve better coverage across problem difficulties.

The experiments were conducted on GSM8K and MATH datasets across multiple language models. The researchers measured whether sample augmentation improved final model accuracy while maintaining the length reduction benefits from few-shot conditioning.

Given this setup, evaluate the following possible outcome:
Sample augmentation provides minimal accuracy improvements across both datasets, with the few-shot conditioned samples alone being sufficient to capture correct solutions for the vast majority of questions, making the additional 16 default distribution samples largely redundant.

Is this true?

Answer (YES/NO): NO